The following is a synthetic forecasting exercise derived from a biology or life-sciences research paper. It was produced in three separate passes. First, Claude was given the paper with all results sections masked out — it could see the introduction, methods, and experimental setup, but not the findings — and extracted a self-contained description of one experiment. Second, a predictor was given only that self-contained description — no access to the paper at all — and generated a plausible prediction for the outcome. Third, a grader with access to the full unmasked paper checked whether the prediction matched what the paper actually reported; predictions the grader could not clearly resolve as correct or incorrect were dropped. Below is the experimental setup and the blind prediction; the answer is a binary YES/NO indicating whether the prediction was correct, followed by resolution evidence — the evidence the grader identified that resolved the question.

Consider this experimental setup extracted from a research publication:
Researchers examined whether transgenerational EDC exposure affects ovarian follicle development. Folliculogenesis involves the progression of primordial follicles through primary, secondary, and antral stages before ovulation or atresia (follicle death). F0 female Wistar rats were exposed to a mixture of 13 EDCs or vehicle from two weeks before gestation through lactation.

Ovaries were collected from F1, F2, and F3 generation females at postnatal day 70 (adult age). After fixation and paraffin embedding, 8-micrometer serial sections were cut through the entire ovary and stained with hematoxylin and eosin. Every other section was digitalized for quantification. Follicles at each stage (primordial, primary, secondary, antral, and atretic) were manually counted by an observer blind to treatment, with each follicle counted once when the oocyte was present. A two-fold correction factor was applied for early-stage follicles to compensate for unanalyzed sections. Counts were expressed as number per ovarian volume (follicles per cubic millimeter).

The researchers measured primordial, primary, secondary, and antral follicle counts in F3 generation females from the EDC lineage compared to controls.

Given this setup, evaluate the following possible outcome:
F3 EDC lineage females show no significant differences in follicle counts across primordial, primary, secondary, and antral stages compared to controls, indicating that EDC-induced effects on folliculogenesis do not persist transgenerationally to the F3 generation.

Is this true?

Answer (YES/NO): NO